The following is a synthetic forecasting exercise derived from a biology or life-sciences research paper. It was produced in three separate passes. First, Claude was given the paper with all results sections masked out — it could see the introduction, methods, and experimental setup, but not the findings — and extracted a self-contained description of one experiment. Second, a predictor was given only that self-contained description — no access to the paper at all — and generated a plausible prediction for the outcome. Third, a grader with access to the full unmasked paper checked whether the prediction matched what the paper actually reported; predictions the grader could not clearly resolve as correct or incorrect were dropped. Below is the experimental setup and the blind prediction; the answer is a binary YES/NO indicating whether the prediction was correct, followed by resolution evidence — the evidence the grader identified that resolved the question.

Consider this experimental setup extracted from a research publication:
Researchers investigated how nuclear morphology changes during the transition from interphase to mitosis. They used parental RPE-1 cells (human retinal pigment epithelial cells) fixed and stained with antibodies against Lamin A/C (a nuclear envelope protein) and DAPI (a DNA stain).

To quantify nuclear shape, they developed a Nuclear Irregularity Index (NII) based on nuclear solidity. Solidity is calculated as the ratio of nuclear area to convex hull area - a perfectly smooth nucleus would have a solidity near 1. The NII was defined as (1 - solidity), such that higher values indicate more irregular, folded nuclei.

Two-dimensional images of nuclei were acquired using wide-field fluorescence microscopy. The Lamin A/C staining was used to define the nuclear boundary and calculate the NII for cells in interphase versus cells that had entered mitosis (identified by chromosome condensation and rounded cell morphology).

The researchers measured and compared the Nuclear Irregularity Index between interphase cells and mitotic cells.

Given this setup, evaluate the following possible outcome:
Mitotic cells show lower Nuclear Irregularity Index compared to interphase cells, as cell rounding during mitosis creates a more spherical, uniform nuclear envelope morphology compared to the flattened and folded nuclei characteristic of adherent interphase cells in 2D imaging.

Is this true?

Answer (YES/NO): YES